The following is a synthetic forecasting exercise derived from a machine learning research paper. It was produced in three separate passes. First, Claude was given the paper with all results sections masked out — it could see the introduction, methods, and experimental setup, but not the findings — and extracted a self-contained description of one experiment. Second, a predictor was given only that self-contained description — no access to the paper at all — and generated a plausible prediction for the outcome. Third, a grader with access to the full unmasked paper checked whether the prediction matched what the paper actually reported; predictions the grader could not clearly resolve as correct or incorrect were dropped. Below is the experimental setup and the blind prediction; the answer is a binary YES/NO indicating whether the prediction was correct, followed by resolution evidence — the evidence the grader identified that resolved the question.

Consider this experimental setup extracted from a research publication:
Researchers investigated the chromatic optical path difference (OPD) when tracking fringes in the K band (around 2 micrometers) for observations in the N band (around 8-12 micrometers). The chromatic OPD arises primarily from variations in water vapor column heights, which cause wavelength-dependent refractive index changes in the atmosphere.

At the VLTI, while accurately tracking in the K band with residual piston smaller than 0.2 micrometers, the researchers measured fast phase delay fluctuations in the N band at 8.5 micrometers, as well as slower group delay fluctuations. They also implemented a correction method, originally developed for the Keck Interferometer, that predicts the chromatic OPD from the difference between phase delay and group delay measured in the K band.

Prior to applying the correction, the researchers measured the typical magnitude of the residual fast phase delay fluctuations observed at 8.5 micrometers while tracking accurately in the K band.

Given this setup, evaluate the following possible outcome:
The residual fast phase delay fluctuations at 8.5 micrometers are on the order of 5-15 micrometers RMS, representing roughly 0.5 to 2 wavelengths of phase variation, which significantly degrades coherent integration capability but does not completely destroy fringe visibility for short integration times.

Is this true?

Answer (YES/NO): NO